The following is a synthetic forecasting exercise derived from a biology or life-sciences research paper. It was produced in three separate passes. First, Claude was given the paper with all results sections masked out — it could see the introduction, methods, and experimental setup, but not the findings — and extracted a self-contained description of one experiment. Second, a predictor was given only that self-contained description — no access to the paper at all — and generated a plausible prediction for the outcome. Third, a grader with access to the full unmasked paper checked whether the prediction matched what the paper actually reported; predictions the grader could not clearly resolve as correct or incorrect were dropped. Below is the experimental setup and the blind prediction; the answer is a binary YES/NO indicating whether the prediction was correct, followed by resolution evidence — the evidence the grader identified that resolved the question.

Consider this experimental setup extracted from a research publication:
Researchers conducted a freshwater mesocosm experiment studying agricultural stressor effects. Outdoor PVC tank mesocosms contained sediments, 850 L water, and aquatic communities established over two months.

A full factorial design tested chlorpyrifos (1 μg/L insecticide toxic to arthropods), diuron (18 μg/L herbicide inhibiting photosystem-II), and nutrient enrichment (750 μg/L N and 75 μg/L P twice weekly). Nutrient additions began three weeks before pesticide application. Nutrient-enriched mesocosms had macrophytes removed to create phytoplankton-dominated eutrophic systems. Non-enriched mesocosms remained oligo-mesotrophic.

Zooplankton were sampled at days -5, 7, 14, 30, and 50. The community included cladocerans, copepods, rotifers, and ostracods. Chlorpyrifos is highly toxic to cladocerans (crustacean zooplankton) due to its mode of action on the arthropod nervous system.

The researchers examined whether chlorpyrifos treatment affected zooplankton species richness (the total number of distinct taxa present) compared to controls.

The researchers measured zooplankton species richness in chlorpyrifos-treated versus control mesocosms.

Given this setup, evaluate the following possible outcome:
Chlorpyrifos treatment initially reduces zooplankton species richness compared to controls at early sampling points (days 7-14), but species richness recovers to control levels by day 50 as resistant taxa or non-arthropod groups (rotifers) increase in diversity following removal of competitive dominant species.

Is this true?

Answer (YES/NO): NO